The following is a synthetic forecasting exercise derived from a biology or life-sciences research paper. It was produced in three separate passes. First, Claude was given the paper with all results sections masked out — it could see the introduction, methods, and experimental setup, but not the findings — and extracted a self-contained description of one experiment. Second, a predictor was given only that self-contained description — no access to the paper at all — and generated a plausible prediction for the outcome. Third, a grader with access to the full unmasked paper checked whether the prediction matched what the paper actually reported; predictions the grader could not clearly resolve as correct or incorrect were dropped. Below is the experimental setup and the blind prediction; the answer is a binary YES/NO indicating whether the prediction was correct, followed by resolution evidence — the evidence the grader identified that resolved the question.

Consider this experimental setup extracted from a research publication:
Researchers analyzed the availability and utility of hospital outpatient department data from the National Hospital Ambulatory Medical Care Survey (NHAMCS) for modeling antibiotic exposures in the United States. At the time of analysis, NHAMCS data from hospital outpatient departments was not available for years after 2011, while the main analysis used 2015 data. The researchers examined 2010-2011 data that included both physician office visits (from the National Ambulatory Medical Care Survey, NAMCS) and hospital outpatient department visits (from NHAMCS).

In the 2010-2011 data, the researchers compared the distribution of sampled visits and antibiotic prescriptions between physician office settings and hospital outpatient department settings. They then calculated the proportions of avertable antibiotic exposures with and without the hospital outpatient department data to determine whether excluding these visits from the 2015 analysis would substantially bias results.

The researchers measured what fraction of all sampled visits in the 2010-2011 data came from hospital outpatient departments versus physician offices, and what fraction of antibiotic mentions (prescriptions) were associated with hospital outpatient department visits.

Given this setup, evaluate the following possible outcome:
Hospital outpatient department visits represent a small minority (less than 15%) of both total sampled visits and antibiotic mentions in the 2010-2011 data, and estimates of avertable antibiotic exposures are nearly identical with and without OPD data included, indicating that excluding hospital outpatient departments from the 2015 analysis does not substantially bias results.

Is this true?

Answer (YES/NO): NO